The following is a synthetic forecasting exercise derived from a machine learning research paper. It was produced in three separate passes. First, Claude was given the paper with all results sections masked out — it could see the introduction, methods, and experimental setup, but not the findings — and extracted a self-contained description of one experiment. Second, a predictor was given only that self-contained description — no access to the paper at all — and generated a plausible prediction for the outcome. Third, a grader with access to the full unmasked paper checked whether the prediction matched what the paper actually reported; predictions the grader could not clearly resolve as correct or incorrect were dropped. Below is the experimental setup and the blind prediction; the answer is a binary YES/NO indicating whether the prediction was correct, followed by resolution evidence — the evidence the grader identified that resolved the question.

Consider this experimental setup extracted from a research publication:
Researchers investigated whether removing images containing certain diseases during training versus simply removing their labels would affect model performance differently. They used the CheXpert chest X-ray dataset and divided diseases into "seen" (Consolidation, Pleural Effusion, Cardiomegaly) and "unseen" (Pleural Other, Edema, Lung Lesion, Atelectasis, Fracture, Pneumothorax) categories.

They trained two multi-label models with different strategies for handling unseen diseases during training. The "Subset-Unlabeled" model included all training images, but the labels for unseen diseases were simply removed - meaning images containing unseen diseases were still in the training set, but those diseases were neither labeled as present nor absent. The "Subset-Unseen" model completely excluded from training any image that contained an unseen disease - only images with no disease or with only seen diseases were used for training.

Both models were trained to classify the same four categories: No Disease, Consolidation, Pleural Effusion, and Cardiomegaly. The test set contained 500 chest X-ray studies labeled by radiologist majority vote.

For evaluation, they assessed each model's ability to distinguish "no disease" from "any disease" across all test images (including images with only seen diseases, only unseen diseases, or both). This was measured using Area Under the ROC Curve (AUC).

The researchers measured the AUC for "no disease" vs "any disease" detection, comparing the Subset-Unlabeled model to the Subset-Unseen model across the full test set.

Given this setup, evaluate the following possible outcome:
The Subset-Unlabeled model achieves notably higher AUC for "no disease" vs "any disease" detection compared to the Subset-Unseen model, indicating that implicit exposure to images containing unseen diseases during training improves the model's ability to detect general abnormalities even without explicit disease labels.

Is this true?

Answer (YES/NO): YES